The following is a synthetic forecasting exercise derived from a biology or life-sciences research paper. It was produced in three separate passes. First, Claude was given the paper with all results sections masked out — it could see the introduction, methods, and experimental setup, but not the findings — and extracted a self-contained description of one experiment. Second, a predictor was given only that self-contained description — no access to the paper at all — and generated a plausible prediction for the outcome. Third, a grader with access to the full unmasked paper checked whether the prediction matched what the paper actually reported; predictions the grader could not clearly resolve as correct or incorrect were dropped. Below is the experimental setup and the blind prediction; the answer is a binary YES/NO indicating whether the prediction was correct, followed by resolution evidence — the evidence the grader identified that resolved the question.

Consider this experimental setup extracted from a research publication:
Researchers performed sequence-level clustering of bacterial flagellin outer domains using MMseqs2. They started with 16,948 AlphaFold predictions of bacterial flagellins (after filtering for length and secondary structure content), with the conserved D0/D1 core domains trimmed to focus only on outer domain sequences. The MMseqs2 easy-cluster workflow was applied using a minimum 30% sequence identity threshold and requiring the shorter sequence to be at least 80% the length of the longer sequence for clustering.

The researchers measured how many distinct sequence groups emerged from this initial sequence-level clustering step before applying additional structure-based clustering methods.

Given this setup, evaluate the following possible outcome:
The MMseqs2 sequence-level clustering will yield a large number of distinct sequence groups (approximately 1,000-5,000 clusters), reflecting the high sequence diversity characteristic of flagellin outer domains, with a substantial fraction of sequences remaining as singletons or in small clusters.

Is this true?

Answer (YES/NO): YES